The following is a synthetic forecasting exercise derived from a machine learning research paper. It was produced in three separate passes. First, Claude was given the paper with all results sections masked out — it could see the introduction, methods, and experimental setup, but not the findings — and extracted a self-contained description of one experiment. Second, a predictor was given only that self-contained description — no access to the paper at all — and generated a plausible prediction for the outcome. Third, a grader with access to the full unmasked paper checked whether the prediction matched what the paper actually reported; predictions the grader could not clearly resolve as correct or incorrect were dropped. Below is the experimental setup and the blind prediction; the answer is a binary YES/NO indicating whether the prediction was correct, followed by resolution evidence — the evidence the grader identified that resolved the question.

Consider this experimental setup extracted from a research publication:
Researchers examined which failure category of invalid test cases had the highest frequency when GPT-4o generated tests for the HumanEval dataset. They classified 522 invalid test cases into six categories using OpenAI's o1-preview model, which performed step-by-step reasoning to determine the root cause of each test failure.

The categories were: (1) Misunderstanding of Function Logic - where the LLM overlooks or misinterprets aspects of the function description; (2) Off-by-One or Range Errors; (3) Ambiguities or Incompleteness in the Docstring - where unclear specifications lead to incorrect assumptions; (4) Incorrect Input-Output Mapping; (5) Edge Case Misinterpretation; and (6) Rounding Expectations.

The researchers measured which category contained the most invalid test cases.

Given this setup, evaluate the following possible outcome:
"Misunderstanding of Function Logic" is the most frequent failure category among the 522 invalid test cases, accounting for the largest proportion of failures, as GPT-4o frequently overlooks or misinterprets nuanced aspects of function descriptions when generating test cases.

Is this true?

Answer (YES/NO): YES